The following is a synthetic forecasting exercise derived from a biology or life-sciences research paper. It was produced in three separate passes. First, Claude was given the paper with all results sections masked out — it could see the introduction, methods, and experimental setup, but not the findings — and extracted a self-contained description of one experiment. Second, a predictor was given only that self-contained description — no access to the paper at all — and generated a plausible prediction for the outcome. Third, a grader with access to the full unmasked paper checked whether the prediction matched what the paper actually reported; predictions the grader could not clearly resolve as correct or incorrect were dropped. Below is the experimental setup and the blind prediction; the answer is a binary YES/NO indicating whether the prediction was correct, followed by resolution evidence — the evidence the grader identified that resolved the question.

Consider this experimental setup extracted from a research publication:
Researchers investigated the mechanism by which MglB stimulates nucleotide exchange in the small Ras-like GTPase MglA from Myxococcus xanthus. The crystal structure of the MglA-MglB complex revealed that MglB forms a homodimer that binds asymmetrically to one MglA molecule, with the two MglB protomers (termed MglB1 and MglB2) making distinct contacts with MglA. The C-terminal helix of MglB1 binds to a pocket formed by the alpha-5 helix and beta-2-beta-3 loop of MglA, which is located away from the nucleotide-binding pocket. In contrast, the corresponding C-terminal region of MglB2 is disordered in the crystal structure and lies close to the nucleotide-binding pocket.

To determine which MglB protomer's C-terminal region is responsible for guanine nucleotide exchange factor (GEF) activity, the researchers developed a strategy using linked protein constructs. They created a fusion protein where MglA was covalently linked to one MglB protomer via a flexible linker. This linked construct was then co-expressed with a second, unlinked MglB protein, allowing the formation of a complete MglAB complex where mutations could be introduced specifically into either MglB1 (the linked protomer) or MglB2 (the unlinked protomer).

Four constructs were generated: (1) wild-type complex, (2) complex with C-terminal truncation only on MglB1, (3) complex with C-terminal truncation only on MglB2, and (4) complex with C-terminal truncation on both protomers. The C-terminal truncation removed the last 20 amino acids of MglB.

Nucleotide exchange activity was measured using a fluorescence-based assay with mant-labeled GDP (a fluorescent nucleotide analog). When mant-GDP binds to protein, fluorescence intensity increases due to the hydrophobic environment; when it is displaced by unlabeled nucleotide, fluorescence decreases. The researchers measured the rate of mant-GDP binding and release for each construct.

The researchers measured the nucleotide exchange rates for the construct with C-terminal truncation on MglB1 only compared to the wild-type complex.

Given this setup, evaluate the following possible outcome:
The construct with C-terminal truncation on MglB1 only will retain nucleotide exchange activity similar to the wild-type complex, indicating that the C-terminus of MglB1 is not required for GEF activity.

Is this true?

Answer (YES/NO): NO